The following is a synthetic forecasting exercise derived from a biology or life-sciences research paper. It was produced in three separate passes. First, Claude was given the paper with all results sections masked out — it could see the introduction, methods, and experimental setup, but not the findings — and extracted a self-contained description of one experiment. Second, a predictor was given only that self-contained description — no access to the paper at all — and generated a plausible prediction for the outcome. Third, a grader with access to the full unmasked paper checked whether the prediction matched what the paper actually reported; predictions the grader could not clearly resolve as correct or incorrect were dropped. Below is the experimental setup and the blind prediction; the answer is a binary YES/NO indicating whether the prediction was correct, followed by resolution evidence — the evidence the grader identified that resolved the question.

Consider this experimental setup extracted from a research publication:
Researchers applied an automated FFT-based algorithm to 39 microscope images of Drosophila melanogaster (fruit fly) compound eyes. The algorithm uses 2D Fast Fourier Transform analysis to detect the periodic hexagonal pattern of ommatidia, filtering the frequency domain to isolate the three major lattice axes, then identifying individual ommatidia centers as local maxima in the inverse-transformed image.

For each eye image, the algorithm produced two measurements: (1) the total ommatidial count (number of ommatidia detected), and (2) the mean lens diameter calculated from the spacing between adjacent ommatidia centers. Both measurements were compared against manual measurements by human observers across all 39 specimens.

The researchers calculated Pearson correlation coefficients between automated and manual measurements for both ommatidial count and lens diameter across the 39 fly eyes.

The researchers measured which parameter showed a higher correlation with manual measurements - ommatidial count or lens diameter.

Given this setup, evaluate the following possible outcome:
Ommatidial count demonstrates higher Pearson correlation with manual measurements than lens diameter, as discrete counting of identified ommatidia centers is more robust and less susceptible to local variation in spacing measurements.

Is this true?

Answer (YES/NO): YES